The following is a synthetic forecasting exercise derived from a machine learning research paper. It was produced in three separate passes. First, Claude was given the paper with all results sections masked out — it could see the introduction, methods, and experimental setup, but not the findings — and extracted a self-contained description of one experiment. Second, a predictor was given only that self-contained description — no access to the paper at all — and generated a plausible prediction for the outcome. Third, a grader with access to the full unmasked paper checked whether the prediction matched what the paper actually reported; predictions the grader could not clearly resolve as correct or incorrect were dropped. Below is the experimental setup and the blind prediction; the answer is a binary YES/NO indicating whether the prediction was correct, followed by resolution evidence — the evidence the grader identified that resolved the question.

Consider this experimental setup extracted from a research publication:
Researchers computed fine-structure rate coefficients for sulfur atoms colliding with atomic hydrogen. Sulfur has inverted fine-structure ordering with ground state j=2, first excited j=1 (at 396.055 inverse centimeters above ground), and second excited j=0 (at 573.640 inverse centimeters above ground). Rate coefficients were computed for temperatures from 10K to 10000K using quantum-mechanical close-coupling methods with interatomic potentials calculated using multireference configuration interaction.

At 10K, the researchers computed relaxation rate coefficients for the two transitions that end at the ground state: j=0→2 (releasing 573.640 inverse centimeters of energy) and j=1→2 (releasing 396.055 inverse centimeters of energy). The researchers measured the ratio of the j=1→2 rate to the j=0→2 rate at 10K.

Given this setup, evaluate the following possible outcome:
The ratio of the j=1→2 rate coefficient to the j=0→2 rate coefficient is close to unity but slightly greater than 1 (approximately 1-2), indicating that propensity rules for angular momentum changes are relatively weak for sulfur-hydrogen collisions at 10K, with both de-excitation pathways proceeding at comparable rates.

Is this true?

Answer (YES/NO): NO